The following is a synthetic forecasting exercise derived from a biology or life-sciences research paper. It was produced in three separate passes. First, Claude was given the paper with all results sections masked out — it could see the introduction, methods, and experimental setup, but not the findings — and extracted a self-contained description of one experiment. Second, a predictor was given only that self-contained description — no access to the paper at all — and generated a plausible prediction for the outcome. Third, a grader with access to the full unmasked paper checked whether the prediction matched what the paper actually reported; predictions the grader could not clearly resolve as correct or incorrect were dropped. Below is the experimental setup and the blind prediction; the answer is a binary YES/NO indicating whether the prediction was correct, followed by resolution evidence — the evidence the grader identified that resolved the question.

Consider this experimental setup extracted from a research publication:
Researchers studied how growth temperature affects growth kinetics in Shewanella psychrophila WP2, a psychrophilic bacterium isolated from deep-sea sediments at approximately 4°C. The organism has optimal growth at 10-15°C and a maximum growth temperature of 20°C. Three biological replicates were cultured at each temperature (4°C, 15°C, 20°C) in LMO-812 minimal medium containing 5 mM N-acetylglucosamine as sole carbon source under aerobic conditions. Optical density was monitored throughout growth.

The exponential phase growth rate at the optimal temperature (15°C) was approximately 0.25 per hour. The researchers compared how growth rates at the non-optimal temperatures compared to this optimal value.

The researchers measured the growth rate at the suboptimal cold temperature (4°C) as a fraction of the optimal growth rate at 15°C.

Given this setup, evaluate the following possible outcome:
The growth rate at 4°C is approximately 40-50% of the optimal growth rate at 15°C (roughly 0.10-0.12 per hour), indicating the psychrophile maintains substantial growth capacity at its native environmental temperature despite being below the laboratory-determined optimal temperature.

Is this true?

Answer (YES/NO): YES